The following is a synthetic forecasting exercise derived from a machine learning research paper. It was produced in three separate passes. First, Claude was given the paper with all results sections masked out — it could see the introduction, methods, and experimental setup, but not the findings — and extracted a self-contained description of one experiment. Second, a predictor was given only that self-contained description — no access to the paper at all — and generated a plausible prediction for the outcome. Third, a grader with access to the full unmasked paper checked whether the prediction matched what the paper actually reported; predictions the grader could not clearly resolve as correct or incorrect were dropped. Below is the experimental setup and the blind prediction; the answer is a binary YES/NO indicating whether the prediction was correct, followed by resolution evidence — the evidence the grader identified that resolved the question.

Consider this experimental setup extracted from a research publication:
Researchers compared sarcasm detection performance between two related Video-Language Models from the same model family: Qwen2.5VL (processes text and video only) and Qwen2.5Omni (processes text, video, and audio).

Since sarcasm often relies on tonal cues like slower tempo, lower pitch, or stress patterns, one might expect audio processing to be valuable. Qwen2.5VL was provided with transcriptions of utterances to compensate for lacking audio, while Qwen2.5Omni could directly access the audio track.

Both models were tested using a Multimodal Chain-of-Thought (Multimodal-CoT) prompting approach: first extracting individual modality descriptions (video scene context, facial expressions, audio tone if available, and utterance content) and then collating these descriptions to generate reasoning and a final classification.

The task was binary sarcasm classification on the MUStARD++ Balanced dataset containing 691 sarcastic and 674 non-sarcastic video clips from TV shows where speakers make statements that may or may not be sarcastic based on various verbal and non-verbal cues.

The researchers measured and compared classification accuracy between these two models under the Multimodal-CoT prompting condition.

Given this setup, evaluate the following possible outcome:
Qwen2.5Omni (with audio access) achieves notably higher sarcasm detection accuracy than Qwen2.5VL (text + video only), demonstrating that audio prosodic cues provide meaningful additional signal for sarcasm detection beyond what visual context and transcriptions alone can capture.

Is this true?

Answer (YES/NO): NO